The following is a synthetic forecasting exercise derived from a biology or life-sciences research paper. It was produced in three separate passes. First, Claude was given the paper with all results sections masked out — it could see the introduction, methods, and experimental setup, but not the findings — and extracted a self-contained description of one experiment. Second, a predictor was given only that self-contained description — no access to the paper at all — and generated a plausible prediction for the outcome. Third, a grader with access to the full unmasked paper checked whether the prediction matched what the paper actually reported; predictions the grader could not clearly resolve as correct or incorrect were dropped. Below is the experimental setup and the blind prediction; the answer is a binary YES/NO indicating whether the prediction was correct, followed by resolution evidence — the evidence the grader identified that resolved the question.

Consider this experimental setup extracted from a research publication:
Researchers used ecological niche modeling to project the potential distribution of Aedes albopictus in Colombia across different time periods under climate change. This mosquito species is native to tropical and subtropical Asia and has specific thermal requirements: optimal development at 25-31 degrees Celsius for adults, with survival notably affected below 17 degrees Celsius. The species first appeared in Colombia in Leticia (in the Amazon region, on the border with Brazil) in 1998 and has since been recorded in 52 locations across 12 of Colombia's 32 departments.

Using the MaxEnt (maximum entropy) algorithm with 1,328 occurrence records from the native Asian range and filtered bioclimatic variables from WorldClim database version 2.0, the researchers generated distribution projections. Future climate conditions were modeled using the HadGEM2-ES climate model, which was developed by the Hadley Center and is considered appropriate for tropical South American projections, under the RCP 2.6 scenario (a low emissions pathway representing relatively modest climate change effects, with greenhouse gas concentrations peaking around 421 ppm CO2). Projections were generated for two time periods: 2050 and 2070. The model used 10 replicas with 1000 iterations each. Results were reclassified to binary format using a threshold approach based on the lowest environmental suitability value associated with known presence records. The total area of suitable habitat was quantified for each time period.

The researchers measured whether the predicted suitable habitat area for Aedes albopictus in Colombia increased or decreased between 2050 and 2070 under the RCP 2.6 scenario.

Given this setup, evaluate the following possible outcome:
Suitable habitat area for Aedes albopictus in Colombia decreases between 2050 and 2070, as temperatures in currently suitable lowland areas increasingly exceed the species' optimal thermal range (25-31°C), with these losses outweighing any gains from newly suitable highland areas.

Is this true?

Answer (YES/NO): NO